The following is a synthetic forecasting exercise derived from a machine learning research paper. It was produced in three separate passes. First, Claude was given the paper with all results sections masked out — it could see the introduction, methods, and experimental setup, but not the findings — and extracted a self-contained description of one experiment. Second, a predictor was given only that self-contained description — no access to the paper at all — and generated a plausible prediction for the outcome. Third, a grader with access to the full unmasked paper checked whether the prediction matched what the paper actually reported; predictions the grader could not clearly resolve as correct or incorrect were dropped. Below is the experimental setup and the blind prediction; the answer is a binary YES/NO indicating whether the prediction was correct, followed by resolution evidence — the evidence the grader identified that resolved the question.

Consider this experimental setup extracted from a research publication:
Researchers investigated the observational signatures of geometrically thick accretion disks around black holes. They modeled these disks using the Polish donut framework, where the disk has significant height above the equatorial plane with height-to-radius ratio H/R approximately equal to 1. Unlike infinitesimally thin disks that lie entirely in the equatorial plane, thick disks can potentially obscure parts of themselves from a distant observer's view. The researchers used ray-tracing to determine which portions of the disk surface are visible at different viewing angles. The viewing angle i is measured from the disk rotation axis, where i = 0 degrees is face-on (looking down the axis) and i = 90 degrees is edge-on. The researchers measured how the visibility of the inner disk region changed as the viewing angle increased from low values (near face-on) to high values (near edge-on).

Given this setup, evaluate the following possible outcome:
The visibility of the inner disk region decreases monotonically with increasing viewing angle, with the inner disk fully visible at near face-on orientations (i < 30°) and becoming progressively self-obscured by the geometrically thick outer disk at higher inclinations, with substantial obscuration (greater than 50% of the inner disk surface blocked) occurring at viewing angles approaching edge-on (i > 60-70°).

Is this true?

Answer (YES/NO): YES